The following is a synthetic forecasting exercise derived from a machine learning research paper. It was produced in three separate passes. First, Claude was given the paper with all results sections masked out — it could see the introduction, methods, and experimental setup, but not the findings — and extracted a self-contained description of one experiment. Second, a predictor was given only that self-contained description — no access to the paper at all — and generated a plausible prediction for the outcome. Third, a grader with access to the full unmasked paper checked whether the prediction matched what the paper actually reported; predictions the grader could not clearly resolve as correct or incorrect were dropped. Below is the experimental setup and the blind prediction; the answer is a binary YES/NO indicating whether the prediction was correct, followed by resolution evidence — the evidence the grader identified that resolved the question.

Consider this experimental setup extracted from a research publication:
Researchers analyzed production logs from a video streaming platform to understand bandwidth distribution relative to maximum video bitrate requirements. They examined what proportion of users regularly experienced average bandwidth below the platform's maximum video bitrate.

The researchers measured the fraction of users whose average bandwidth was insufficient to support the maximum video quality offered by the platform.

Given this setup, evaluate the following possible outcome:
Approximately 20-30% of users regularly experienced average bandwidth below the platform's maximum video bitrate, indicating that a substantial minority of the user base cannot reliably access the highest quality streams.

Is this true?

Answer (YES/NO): NO